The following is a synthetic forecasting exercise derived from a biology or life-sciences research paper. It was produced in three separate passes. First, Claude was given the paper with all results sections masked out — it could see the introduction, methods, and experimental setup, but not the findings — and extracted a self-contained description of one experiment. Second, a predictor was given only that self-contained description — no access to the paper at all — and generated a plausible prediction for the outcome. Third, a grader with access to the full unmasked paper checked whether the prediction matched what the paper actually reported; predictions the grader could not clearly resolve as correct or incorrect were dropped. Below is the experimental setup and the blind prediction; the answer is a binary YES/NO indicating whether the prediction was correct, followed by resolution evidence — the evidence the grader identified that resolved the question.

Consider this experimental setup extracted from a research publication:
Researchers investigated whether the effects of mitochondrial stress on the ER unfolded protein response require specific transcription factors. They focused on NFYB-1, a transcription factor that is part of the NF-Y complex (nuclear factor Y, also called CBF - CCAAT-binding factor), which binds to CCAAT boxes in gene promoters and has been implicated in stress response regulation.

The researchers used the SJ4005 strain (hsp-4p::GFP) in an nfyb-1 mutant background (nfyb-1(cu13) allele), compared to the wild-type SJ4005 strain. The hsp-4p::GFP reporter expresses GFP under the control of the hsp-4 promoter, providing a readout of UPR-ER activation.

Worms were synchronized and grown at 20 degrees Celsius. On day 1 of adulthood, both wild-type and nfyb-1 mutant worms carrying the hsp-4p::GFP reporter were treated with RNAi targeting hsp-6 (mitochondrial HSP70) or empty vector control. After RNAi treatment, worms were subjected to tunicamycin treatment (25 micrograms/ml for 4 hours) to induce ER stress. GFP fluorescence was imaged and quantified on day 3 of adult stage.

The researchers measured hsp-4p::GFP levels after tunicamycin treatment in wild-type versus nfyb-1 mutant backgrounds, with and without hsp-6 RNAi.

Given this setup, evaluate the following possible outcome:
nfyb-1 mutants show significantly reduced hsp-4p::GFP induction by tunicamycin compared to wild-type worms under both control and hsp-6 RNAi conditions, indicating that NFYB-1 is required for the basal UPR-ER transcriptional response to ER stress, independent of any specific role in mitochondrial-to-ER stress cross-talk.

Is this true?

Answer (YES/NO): NO